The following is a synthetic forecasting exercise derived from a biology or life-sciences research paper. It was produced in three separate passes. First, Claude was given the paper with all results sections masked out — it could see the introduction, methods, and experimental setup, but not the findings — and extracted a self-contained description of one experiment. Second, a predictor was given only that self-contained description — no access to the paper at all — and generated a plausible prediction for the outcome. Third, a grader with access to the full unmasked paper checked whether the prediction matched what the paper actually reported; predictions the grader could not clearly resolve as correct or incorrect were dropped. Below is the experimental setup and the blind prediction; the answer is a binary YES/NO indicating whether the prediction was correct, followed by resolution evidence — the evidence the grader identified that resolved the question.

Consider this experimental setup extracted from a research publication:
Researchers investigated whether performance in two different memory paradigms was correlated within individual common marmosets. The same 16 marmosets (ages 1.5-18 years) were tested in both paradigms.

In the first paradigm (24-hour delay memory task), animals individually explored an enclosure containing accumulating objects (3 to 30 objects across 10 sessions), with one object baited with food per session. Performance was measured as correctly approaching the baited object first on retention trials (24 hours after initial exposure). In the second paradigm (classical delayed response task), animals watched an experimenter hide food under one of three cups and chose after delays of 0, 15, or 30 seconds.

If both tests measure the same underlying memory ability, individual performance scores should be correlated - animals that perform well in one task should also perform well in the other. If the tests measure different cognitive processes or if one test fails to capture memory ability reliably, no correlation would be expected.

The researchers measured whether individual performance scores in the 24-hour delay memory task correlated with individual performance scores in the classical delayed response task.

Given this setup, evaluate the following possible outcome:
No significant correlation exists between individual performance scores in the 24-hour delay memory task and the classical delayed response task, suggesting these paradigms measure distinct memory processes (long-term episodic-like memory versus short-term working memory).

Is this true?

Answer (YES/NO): YES